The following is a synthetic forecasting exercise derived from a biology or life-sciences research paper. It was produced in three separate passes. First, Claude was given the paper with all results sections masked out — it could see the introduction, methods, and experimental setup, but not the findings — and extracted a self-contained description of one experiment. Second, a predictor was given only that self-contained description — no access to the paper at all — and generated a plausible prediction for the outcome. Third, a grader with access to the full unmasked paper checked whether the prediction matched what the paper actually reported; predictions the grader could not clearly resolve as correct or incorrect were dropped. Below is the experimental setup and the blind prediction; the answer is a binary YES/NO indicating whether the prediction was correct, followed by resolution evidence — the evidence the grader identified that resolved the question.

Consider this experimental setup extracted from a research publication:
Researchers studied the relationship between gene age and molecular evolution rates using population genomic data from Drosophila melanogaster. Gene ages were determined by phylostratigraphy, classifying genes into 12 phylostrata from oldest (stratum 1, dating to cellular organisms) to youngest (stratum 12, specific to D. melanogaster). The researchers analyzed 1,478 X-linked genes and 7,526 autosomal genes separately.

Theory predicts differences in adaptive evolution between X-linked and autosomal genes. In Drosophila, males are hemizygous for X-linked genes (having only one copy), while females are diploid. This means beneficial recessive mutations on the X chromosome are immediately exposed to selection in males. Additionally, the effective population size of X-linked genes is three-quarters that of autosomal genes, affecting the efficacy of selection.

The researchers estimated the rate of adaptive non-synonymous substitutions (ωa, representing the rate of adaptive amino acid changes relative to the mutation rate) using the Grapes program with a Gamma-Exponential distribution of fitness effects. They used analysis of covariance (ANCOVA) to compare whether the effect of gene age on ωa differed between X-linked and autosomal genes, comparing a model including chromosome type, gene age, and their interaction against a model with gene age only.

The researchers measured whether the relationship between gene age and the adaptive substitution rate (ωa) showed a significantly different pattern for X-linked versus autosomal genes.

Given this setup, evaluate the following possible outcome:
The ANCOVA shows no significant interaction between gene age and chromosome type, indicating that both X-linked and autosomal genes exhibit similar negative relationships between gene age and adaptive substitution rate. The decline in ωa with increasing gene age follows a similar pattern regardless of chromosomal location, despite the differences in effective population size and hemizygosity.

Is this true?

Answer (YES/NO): YES